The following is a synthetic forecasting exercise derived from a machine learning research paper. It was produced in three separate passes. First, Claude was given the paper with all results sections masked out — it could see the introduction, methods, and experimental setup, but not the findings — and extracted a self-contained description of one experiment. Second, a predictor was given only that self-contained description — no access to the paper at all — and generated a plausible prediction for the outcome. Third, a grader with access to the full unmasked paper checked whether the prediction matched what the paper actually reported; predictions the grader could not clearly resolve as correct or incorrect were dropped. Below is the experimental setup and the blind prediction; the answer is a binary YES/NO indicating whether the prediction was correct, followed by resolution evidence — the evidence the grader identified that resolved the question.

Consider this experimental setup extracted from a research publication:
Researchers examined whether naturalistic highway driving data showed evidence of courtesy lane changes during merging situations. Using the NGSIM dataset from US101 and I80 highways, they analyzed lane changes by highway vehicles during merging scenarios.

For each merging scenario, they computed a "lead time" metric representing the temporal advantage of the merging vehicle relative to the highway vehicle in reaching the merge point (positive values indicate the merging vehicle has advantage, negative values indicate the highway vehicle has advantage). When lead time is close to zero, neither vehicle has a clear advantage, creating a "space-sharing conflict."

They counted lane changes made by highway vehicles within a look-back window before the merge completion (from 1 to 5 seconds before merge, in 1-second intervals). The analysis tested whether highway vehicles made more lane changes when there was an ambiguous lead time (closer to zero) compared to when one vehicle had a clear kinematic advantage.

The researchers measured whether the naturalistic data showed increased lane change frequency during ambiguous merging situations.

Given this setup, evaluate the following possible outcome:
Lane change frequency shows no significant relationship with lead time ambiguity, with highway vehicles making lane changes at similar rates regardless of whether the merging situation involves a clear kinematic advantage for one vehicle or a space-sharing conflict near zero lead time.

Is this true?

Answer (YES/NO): NO